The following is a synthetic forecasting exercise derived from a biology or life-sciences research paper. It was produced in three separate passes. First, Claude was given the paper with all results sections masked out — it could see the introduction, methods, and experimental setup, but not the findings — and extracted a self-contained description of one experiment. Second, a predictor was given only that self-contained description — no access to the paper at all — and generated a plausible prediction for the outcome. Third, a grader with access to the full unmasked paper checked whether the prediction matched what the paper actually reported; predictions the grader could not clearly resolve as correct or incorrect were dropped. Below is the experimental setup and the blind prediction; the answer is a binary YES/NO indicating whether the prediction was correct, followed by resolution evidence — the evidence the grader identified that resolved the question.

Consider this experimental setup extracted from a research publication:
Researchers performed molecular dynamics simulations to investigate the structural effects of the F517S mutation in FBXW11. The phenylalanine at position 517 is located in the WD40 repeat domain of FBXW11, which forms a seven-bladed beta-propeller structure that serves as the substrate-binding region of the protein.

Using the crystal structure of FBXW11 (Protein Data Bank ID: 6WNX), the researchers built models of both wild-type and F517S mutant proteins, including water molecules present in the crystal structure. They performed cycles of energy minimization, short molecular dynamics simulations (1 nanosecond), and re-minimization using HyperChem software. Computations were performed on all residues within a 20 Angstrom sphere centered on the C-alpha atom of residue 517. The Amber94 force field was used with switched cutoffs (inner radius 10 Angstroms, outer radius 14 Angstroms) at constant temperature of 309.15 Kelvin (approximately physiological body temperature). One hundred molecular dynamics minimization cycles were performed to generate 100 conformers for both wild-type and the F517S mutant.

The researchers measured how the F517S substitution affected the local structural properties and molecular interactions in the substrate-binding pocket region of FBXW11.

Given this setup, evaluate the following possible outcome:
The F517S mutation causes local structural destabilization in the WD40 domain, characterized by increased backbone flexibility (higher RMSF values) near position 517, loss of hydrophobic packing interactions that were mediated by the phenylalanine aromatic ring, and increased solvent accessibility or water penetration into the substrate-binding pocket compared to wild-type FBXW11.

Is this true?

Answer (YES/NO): NO